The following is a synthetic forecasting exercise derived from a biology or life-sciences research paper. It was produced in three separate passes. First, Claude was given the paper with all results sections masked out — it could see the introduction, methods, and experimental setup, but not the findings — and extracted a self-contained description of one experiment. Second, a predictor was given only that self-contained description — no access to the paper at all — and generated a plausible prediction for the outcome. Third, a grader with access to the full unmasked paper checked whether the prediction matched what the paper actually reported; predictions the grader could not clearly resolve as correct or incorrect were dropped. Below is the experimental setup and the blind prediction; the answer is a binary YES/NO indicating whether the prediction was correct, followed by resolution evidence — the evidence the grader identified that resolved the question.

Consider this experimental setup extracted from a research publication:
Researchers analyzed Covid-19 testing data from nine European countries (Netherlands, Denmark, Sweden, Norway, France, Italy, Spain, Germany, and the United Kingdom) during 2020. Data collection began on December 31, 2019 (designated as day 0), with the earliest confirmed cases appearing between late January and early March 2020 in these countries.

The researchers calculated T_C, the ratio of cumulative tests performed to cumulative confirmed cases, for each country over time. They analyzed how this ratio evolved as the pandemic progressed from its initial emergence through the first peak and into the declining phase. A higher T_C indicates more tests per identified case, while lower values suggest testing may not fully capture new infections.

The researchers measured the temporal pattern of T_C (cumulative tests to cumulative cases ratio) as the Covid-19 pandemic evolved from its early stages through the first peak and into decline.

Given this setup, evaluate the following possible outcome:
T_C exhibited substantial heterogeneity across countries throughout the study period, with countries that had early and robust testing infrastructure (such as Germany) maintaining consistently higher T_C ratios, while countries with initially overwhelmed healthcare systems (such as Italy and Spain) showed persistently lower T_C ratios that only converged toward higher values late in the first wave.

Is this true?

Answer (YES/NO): NO